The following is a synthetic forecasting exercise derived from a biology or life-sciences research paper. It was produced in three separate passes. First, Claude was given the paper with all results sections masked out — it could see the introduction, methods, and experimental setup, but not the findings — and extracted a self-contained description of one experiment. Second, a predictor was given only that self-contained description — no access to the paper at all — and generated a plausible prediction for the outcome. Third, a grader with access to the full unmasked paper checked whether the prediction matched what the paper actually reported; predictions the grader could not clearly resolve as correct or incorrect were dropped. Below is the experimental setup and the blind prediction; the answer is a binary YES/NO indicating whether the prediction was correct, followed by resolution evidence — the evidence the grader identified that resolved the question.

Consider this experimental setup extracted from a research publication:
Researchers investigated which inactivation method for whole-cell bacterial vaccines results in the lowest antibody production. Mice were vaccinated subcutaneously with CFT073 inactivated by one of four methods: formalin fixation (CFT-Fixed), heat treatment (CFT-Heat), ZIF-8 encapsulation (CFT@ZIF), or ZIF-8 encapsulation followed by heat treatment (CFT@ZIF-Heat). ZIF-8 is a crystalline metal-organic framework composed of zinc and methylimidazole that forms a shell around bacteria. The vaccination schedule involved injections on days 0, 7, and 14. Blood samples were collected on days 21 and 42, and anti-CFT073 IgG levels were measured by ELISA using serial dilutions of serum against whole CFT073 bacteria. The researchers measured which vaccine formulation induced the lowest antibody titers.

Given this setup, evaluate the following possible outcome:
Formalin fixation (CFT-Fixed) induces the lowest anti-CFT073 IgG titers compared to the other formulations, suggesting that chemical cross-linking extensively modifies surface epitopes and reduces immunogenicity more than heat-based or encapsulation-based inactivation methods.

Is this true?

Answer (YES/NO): NO